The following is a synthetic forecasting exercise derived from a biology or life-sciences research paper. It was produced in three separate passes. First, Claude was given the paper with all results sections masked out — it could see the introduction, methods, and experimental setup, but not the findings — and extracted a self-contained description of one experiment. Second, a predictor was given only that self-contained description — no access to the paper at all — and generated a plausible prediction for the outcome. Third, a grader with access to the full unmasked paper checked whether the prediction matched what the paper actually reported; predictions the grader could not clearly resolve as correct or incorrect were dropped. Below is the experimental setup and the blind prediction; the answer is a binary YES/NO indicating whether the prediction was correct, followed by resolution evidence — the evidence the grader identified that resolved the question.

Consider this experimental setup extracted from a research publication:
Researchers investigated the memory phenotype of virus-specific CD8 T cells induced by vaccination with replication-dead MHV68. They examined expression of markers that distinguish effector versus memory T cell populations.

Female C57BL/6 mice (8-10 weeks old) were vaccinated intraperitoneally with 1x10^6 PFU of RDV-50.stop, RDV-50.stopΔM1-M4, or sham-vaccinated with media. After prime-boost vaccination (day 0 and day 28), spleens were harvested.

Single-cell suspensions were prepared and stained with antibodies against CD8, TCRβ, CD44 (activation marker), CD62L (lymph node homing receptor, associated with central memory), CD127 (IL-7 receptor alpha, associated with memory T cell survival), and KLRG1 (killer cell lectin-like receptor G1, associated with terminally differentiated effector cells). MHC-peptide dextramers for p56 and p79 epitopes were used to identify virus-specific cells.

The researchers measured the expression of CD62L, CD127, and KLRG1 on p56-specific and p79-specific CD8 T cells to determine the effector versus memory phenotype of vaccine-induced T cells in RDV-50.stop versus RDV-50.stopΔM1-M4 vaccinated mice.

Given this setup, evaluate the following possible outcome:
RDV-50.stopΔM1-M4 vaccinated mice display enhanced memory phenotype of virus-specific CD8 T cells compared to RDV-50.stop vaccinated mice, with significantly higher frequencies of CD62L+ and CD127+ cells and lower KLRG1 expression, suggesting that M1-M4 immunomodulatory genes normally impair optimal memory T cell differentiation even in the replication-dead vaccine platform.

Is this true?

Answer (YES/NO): NO